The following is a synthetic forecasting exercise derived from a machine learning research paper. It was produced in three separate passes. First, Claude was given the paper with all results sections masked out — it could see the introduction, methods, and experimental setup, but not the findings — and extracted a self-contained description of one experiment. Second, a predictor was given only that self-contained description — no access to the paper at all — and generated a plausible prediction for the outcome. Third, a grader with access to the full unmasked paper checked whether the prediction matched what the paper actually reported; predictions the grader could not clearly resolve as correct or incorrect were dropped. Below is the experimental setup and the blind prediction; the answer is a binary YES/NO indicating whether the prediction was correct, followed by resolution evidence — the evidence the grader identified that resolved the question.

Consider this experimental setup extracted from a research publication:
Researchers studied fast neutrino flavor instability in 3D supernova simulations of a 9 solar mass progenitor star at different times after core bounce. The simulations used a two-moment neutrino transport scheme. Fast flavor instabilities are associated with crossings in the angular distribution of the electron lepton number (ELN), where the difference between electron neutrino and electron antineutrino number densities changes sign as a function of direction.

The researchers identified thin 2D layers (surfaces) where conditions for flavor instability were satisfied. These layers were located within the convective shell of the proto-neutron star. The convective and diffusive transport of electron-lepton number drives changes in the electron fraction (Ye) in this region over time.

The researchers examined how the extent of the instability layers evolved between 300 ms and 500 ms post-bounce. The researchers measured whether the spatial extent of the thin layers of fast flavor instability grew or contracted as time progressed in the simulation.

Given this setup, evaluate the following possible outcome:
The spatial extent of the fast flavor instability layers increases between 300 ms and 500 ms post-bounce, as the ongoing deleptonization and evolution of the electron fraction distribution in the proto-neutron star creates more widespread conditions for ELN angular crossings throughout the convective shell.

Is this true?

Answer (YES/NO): YES